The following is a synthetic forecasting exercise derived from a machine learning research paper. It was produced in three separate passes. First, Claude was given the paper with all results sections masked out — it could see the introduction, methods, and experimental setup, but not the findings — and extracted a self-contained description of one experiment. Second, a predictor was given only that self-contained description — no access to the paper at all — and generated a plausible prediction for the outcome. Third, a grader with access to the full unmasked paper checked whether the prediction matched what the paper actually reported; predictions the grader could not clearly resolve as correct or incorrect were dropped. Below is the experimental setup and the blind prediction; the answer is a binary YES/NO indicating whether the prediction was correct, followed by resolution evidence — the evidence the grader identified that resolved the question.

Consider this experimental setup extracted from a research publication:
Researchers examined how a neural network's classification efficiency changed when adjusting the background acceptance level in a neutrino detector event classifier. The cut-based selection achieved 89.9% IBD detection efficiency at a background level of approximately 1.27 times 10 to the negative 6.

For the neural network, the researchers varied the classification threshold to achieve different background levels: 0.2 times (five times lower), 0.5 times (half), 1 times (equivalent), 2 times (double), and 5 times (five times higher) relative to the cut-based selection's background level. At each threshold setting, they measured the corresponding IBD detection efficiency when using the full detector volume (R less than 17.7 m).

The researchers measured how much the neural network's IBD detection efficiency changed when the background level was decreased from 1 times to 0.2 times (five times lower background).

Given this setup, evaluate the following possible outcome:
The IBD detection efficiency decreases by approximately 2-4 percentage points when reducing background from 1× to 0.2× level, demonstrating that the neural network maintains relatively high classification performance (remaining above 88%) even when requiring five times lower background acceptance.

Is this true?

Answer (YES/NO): NO